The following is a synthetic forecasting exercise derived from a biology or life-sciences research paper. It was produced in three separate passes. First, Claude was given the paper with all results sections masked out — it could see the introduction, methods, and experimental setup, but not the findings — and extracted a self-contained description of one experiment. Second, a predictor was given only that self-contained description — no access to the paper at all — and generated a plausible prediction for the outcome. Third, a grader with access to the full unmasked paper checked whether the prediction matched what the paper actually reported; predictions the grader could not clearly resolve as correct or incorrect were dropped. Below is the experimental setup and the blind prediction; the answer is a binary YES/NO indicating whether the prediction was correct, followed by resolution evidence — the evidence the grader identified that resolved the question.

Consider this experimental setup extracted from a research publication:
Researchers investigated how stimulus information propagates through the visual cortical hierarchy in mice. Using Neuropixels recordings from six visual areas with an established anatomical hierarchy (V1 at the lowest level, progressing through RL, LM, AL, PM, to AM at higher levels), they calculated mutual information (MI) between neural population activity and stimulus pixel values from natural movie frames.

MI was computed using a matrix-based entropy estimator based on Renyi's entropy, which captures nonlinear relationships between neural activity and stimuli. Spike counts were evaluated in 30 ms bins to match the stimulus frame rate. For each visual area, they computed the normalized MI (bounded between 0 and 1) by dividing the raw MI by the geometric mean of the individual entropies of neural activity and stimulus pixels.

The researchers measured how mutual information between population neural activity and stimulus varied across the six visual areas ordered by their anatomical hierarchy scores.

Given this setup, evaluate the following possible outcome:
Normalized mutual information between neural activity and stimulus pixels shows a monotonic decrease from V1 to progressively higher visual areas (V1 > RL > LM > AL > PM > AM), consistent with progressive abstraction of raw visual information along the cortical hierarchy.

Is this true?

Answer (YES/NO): NO